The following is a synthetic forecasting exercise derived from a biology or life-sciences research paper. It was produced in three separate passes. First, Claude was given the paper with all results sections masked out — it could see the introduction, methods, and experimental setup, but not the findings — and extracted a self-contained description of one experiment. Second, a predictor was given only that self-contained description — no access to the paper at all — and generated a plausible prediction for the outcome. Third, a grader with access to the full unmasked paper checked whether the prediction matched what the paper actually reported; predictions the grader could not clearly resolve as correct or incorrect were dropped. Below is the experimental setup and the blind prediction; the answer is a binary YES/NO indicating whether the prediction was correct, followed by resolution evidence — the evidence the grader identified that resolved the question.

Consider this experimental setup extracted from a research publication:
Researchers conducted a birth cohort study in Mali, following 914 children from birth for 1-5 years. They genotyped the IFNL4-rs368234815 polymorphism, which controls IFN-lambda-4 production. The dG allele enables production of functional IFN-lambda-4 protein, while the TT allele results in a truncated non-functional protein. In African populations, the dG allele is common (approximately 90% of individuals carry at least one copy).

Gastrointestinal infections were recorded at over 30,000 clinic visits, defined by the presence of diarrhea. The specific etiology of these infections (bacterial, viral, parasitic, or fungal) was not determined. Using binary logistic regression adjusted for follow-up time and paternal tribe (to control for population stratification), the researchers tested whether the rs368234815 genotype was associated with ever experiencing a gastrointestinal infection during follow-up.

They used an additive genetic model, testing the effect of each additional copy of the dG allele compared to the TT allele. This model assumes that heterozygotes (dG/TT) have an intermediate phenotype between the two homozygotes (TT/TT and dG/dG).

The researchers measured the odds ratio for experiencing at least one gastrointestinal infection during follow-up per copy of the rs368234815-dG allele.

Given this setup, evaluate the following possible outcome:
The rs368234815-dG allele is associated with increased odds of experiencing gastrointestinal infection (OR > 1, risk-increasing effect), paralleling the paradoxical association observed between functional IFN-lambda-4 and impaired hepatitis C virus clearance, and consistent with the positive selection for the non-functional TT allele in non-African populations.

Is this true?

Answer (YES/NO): YES